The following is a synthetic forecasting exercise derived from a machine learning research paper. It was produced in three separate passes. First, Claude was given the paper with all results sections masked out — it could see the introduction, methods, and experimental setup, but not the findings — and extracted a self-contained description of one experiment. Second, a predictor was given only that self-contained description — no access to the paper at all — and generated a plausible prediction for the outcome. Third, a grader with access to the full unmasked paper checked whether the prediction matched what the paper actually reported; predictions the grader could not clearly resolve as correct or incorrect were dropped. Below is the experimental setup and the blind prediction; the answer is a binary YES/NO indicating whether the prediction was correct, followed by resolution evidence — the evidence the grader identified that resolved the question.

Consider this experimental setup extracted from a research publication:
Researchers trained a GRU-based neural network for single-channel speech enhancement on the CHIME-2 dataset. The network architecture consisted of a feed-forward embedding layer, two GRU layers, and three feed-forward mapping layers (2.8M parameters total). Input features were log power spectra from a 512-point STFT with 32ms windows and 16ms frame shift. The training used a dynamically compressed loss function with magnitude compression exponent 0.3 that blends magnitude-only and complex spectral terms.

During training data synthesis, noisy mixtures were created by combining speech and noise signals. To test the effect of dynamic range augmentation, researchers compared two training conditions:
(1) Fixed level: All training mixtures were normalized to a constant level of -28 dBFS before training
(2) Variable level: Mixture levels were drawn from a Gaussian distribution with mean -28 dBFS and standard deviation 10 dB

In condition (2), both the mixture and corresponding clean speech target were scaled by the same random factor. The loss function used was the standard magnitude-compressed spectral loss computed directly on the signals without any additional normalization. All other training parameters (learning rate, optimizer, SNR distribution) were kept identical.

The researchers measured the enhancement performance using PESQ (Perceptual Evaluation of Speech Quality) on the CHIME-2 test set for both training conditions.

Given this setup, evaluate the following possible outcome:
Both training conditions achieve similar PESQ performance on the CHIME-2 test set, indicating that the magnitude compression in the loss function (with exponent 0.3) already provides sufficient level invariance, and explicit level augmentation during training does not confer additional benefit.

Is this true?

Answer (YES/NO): NO